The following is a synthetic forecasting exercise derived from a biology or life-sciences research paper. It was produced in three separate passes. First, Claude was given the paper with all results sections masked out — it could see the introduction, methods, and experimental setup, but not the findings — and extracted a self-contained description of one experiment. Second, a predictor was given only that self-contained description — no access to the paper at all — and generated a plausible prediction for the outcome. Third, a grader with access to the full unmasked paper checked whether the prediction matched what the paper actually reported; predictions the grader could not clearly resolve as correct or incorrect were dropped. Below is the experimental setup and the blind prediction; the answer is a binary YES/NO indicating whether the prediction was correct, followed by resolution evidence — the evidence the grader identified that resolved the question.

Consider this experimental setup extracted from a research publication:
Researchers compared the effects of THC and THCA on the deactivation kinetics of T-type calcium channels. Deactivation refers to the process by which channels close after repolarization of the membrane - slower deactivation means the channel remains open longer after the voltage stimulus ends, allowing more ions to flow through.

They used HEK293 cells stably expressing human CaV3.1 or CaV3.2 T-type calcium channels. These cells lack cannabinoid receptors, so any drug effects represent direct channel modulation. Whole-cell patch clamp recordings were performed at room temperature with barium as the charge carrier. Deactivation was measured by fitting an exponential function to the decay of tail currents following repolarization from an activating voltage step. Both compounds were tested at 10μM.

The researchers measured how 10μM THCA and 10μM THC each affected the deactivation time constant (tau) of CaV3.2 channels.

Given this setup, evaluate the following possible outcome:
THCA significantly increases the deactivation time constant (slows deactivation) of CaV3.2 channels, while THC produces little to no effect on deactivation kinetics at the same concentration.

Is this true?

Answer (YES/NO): NO